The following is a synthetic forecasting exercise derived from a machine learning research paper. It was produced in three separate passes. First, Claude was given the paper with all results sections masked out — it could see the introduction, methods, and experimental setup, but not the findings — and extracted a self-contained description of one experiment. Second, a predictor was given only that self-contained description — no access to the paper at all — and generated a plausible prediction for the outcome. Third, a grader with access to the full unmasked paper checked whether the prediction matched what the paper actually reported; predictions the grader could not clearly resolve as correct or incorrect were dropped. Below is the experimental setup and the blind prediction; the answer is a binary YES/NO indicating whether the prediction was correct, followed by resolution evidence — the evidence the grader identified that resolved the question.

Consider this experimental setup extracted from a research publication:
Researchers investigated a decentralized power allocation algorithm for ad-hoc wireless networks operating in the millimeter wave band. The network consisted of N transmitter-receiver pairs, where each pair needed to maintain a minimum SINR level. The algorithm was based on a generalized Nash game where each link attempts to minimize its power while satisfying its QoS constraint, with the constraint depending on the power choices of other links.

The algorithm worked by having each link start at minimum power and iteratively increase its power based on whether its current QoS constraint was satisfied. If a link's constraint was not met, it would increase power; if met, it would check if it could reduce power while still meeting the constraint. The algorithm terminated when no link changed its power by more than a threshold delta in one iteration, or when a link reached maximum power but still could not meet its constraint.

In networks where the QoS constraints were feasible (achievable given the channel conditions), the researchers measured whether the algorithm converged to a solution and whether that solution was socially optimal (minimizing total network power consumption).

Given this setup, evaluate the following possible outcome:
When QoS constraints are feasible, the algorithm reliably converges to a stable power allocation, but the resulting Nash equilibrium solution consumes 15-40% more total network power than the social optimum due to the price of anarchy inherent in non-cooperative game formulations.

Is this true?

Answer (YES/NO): NO